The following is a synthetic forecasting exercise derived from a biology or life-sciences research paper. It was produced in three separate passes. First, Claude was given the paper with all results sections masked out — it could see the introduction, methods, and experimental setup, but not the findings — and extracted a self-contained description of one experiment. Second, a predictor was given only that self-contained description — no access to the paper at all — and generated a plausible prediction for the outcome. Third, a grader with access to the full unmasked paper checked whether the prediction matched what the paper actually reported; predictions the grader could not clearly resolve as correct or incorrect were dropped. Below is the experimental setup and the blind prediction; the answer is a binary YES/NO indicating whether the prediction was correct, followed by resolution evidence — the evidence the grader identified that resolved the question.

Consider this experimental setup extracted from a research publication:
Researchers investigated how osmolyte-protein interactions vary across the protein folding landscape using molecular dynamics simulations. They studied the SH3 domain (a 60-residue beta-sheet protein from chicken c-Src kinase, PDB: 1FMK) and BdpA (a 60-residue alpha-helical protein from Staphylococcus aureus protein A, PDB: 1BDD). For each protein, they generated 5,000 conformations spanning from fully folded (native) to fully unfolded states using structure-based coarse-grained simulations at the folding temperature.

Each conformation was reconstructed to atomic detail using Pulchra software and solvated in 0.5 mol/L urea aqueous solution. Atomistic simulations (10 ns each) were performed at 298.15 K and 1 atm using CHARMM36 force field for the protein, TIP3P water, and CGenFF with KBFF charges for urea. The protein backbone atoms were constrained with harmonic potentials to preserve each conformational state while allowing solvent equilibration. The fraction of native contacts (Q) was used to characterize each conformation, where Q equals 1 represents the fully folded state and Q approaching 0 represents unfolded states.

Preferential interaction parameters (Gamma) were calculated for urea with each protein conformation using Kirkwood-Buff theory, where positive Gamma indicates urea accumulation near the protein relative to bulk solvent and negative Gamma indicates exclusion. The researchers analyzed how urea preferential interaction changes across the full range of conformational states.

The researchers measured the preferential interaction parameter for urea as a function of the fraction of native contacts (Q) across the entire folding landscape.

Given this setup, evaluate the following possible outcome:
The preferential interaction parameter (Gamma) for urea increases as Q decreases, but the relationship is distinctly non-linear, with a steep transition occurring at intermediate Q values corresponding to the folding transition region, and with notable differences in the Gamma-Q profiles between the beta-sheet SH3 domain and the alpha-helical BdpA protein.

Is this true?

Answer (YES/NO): NO